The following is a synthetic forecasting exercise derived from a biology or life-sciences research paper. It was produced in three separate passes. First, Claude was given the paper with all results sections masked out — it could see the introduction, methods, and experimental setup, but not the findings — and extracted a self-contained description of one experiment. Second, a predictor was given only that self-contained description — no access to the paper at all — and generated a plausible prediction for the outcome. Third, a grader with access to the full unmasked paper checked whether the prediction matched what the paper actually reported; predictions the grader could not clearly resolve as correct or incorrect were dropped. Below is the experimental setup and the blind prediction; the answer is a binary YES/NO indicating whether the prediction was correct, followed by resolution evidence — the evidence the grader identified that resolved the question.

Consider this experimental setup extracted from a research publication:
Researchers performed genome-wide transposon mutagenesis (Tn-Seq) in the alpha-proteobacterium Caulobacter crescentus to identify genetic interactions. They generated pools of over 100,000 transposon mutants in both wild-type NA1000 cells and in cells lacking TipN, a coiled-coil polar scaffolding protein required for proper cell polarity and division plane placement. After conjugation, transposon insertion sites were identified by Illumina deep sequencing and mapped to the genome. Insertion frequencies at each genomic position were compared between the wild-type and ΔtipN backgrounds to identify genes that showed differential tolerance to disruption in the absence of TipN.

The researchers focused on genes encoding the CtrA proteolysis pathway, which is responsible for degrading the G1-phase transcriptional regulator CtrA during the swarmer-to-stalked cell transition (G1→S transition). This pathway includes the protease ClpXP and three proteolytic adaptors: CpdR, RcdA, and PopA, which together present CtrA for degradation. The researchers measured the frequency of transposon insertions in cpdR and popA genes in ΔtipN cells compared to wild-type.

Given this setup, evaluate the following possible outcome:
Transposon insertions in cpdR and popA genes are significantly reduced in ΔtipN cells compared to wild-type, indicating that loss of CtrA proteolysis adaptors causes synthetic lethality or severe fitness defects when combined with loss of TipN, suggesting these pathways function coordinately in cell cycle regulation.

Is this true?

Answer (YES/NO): YES